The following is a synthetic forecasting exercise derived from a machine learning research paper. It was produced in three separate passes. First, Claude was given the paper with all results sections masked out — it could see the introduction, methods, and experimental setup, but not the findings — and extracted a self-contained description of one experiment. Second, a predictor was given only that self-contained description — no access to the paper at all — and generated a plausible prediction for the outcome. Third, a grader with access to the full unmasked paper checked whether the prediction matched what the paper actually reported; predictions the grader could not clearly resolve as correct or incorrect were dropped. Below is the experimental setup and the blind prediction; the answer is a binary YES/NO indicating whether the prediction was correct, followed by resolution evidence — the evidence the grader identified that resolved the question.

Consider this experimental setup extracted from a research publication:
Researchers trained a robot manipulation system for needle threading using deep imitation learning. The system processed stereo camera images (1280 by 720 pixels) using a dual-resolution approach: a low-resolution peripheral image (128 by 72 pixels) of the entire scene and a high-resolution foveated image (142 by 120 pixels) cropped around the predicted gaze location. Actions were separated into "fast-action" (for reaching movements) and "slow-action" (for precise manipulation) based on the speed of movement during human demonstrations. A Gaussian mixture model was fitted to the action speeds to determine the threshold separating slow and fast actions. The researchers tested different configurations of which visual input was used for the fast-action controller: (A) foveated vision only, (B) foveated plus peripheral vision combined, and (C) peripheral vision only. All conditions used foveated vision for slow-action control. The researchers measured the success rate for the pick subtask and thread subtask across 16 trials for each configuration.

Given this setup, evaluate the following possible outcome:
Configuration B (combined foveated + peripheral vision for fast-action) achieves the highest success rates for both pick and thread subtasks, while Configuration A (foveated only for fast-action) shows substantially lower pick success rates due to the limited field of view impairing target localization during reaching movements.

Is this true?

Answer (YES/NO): NO